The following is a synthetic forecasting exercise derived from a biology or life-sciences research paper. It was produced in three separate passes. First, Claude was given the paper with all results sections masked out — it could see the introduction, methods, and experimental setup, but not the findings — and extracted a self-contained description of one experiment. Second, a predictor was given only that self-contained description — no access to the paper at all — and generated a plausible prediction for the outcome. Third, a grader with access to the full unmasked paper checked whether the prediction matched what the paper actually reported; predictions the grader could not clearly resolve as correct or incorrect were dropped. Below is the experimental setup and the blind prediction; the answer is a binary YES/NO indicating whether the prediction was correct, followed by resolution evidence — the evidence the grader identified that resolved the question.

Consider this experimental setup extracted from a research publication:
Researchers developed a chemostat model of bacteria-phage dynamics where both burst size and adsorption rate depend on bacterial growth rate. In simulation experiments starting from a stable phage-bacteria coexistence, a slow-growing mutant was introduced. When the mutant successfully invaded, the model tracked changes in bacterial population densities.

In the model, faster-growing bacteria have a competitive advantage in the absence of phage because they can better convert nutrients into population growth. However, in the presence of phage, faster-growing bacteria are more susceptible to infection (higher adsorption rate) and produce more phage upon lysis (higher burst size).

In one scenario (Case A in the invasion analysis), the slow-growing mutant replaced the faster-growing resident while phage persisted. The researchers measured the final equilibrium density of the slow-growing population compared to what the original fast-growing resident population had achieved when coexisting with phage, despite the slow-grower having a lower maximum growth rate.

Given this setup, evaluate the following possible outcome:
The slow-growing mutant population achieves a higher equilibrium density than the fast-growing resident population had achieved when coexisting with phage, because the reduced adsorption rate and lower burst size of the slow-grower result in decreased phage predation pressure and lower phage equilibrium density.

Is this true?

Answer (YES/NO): NO